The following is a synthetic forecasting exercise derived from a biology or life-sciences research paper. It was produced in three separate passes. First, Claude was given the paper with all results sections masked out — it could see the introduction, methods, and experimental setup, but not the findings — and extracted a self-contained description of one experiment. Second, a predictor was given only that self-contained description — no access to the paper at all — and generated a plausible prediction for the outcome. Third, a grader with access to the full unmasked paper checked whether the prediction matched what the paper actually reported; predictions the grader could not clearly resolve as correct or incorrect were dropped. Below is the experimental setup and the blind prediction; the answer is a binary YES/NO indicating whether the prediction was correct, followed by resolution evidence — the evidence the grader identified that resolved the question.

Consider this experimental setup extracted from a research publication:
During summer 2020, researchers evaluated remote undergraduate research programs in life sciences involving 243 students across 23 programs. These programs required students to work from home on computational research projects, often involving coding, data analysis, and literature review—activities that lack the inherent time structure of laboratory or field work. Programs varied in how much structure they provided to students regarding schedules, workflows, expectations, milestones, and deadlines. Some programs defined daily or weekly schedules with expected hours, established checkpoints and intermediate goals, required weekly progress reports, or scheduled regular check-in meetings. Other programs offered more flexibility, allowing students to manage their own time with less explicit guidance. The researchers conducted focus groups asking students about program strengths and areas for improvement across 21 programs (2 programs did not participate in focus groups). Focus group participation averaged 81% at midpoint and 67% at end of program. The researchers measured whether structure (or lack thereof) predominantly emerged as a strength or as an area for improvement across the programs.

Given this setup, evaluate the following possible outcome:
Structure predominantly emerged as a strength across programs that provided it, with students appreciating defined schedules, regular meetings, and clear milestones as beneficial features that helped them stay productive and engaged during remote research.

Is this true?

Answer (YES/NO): NO